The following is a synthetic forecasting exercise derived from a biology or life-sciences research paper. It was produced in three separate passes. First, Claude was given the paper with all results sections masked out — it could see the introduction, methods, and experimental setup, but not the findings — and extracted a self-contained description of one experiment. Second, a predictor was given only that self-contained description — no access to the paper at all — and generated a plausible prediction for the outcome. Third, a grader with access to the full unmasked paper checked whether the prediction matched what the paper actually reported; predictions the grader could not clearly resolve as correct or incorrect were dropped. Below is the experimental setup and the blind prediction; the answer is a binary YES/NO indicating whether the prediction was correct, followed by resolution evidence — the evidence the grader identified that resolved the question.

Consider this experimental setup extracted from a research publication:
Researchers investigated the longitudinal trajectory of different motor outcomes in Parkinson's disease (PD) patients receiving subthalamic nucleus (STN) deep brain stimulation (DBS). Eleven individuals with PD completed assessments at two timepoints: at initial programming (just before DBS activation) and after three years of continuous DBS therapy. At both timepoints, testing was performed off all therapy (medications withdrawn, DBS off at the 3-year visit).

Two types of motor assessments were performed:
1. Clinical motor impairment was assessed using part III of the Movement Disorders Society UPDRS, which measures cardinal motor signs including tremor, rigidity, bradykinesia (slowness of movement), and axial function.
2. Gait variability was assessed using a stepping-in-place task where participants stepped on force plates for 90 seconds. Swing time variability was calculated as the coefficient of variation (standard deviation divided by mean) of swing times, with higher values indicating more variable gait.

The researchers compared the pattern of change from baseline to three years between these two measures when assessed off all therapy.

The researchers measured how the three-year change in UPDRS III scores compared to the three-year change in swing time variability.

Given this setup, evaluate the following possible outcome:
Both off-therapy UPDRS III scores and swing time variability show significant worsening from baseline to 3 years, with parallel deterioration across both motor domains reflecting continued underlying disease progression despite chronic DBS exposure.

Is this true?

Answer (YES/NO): NO